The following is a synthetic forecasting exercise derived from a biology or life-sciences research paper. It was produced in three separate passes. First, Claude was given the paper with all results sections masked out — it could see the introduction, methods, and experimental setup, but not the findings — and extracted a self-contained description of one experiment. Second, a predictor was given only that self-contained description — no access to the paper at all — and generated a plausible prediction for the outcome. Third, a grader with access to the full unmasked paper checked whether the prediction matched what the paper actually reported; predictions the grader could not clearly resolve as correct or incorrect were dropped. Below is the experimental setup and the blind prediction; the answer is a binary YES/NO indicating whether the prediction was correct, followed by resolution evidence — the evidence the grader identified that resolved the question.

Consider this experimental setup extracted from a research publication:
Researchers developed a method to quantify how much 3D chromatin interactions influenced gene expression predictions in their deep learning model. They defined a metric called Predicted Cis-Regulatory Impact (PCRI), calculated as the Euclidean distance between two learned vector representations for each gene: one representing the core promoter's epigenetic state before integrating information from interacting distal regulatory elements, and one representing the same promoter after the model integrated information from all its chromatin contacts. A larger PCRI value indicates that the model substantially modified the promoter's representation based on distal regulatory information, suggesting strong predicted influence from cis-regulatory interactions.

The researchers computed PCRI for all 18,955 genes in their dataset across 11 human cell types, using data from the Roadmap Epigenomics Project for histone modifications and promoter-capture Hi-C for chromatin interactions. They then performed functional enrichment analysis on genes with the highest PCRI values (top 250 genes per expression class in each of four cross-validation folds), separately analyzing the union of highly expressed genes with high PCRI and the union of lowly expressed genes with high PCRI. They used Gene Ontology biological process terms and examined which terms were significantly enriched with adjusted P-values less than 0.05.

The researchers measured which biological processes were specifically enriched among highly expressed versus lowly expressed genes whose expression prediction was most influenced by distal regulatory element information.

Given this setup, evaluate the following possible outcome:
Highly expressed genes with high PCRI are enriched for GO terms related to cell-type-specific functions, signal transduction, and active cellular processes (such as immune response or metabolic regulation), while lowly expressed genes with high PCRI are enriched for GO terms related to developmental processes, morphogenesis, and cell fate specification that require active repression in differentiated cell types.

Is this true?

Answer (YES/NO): NO